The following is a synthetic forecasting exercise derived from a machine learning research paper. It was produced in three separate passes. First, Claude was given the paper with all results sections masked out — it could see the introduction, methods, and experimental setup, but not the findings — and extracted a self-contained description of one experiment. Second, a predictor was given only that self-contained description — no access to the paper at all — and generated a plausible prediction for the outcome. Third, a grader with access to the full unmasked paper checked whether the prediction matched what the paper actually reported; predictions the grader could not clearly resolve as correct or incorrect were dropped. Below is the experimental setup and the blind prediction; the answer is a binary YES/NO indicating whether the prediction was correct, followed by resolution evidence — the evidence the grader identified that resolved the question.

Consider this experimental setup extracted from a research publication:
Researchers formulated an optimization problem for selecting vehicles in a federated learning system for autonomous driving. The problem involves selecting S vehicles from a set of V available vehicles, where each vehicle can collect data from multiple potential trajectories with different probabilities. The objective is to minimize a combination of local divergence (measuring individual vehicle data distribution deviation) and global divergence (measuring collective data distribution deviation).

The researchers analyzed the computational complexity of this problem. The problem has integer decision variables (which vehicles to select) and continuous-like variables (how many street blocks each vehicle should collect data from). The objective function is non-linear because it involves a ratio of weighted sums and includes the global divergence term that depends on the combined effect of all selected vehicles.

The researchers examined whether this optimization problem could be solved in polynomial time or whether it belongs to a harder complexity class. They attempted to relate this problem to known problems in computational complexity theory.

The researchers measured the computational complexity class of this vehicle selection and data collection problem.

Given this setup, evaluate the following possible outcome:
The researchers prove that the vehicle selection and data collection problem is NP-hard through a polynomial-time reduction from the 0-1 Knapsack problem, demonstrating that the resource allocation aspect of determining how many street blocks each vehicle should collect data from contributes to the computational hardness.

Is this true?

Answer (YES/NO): NO